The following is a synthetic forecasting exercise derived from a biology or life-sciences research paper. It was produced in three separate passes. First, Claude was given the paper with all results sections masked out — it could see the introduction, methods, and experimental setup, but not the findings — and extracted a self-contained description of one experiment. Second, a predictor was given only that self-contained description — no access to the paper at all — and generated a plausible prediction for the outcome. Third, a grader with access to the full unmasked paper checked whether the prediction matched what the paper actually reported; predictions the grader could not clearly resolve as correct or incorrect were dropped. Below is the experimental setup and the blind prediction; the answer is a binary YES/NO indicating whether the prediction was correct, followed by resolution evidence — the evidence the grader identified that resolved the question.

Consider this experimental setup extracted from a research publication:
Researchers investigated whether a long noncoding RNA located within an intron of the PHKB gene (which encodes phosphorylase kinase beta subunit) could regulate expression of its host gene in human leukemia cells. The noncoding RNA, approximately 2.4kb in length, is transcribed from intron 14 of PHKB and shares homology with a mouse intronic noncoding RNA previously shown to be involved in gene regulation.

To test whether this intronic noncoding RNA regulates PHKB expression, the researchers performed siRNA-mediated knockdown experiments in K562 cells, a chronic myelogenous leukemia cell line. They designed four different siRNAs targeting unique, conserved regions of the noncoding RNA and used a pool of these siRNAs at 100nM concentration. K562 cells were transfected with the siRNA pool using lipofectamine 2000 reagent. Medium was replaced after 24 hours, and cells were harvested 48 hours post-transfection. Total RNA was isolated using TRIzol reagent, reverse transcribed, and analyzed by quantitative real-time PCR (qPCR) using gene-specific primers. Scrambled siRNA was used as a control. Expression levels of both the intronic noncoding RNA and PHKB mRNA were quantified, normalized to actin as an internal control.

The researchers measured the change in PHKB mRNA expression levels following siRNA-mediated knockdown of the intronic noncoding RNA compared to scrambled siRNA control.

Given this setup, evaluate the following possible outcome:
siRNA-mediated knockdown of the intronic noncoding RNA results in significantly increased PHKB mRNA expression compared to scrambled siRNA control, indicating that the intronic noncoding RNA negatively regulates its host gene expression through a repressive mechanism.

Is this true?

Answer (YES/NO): NO